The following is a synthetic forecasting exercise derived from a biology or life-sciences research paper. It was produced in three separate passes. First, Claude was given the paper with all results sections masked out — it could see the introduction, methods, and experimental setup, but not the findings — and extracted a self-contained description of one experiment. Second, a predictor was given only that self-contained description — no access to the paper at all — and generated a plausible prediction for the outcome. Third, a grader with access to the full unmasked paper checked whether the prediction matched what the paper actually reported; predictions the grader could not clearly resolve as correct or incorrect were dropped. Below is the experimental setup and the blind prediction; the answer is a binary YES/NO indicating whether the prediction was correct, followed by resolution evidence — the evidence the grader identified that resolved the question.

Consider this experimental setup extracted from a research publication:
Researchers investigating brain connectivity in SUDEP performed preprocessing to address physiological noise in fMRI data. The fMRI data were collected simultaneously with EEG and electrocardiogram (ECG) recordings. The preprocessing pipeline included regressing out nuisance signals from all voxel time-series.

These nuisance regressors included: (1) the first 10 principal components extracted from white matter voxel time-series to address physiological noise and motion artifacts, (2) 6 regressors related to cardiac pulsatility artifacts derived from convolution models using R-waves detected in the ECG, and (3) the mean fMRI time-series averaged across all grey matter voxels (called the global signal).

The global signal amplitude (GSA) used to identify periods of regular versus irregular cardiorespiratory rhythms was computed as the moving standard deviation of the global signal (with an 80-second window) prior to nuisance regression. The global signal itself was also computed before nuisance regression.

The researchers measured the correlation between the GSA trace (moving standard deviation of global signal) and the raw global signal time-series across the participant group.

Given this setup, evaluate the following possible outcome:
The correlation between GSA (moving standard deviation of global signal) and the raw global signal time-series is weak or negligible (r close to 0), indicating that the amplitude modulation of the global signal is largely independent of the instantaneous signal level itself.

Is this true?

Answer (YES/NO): YES